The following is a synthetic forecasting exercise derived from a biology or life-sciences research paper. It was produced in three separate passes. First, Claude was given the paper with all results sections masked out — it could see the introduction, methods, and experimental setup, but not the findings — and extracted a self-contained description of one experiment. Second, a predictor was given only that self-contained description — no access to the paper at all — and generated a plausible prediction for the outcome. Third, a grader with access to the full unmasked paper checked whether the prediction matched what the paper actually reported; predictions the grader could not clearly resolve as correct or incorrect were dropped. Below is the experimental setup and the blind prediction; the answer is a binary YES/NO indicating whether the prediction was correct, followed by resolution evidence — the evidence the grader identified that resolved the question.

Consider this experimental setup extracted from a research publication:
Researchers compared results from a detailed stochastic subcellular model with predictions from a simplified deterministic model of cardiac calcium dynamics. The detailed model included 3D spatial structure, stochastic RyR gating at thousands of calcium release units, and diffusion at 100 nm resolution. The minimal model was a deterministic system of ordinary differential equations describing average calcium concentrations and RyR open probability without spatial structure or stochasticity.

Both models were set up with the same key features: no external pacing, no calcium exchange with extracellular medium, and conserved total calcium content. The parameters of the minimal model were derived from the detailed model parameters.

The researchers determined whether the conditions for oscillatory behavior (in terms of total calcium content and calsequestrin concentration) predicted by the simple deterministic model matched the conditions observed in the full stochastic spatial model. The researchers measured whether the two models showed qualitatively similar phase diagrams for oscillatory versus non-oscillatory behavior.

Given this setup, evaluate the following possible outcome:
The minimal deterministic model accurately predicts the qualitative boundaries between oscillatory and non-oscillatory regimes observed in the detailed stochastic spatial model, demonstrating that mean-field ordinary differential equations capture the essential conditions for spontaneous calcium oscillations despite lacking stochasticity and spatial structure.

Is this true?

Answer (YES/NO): YES